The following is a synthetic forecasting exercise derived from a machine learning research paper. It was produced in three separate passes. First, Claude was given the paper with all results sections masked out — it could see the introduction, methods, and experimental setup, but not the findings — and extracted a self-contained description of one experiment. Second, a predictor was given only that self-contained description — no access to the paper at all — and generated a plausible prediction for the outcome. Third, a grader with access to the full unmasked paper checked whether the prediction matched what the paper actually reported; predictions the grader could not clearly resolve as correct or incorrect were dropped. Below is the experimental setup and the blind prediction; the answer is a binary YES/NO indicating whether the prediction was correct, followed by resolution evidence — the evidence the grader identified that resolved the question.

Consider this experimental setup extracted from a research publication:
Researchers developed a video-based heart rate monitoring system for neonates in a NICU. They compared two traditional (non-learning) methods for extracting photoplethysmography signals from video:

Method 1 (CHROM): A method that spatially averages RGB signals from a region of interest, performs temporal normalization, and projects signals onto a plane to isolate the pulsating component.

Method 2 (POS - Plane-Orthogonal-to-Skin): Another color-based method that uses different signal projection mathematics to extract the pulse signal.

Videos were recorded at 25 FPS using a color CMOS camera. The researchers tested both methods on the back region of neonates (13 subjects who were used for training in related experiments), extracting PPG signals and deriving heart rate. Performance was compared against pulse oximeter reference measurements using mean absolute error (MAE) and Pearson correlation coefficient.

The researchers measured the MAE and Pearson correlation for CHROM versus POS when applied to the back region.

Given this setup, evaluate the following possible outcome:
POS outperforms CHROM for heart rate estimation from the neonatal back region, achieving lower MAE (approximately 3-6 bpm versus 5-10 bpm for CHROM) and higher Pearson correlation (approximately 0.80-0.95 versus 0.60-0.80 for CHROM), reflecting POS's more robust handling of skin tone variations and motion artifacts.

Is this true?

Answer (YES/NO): NO